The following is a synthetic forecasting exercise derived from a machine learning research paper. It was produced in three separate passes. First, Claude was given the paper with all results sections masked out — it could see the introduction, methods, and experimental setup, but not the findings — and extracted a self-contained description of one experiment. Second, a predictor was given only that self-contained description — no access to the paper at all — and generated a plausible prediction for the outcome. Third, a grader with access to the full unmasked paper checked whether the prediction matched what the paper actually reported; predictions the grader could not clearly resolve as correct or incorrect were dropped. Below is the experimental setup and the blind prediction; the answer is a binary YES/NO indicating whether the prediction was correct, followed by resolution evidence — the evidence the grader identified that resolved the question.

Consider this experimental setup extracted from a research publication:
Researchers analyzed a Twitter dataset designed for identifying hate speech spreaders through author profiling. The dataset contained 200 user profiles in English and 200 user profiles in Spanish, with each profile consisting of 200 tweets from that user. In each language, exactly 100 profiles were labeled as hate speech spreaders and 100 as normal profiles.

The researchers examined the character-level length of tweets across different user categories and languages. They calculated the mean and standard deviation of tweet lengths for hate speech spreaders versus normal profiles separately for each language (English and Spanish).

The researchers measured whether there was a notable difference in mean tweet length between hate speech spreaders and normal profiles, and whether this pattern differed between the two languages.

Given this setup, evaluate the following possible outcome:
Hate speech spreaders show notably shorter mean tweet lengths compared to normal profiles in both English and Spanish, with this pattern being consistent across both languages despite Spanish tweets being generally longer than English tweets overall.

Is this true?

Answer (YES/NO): NO